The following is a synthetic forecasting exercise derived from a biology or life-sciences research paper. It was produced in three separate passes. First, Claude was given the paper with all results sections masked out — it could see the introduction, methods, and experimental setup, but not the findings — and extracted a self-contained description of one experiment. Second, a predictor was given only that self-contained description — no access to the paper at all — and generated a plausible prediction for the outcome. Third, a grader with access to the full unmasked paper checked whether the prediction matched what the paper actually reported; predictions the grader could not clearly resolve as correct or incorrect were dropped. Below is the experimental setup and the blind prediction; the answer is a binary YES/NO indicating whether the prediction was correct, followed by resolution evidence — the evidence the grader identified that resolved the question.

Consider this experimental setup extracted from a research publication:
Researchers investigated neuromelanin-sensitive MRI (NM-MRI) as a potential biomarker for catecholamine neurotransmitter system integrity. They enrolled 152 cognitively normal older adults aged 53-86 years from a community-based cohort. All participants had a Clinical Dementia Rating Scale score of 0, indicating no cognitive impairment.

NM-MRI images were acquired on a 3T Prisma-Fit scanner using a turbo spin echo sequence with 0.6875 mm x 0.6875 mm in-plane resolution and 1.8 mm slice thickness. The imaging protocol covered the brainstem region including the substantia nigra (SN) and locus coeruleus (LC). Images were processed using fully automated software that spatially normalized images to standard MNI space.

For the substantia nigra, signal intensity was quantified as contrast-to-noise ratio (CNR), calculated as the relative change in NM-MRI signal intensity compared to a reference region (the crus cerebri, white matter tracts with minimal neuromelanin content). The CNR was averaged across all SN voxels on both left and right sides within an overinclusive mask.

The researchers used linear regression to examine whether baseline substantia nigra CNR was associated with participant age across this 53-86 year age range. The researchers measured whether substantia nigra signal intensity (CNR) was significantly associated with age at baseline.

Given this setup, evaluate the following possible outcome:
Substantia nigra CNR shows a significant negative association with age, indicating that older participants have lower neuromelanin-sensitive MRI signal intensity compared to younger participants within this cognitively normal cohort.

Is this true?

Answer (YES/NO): NO